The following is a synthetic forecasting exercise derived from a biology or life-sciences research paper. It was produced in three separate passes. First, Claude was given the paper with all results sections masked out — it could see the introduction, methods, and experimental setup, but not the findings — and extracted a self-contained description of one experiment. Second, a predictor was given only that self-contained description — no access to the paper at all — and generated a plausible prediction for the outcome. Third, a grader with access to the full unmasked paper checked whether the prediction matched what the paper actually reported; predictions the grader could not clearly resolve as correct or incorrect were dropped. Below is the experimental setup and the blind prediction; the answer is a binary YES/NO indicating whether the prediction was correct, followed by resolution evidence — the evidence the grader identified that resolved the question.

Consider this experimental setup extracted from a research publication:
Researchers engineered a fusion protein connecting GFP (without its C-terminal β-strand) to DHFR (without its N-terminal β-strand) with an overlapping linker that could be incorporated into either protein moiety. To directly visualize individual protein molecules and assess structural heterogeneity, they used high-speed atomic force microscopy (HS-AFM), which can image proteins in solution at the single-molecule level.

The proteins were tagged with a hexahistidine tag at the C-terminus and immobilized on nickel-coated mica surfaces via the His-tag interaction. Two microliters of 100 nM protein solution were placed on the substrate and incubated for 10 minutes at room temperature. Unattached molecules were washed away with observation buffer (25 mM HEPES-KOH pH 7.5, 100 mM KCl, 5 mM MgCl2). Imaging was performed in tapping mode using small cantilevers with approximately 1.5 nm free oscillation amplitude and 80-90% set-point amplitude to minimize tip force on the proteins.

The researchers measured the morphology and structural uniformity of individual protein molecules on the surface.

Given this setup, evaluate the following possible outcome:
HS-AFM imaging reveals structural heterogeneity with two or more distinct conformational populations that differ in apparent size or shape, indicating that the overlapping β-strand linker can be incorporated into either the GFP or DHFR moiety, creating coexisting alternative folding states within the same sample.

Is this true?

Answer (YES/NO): YES